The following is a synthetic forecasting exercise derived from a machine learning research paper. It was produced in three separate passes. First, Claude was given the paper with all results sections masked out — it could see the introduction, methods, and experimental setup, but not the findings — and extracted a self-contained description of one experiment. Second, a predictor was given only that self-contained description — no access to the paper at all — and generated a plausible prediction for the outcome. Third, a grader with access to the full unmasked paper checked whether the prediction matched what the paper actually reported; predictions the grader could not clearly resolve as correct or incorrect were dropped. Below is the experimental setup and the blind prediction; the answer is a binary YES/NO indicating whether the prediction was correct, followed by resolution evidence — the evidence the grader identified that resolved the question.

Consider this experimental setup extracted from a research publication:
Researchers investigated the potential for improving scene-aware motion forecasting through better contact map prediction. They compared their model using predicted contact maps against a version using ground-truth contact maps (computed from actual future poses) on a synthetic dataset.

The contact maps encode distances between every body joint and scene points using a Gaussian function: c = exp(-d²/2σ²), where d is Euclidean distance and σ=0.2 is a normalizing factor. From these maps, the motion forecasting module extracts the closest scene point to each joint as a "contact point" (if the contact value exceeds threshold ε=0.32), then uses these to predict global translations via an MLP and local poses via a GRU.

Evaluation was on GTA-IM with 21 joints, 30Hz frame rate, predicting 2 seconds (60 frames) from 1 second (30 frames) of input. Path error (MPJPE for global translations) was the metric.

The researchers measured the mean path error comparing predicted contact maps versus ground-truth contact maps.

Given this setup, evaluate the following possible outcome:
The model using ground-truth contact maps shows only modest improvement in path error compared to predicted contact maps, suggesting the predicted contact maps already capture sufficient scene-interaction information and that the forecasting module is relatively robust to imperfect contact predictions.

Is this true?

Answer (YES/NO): NO